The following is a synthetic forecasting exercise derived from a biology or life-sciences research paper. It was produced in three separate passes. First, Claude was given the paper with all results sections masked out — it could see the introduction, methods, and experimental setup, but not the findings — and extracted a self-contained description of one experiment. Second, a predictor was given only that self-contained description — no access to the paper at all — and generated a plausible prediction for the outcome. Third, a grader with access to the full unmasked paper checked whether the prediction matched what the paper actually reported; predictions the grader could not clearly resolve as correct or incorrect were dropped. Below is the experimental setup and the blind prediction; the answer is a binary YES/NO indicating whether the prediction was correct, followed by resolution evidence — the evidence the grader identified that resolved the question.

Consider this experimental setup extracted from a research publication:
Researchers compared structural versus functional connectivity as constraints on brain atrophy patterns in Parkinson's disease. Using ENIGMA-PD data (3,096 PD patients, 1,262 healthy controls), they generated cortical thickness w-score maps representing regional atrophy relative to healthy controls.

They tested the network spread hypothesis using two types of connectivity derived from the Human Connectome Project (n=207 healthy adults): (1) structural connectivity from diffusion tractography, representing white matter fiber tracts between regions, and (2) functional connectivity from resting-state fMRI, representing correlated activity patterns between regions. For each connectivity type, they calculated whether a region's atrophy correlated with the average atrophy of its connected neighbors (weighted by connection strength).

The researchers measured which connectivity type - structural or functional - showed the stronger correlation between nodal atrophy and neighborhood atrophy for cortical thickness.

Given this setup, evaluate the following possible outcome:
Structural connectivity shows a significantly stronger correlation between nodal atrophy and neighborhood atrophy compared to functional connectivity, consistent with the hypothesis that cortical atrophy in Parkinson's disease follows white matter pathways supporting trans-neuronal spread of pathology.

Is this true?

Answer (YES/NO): YES